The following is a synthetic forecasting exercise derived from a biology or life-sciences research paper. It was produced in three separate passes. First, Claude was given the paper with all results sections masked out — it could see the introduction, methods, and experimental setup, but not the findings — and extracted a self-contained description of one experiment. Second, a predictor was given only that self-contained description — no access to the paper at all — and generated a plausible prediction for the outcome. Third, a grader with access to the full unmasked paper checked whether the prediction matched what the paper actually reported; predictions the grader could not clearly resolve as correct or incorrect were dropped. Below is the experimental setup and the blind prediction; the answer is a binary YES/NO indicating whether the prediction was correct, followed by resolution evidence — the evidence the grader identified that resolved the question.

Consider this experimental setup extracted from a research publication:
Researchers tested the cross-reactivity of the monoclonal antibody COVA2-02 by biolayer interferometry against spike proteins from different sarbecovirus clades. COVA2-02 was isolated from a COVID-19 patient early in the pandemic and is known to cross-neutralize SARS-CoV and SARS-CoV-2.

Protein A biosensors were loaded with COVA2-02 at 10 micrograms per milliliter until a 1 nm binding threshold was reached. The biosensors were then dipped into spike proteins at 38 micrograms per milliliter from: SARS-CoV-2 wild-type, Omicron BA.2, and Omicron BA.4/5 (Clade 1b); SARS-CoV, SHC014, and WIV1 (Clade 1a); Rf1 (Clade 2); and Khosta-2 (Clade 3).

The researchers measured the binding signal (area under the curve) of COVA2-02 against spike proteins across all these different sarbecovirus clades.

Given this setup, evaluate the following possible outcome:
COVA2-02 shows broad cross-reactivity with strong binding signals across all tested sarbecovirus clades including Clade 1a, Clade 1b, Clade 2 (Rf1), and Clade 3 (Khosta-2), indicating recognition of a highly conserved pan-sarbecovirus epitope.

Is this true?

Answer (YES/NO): NO